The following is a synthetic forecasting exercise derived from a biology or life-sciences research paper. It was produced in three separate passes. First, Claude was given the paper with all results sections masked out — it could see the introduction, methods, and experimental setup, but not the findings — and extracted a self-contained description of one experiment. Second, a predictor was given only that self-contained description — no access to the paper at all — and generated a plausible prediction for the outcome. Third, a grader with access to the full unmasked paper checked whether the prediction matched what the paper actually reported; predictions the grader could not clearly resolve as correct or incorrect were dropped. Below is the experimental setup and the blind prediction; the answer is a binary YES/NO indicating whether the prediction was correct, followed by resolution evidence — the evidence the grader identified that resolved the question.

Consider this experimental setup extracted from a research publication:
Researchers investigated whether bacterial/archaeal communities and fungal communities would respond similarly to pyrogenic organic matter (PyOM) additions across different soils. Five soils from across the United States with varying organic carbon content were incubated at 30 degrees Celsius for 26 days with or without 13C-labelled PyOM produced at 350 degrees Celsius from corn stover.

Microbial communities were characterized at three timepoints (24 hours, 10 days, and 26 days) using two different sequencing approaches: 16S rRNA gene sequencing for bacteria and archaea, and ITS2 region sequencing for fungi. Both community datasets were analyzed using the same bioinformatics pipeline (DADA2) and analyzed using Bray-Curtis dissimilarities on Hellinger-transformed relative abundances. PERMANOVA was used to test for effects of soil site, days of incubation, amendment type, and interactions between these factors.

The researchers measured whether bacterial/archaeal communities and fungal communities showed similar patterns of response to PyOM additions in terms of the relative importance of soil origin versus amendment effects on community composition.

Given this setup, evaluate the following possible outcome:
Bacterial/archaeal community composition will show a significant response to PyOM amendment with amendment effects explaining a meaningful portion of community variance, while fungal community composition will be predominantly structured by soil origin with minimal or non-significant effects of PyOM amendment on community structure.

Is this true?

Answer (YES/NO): NO